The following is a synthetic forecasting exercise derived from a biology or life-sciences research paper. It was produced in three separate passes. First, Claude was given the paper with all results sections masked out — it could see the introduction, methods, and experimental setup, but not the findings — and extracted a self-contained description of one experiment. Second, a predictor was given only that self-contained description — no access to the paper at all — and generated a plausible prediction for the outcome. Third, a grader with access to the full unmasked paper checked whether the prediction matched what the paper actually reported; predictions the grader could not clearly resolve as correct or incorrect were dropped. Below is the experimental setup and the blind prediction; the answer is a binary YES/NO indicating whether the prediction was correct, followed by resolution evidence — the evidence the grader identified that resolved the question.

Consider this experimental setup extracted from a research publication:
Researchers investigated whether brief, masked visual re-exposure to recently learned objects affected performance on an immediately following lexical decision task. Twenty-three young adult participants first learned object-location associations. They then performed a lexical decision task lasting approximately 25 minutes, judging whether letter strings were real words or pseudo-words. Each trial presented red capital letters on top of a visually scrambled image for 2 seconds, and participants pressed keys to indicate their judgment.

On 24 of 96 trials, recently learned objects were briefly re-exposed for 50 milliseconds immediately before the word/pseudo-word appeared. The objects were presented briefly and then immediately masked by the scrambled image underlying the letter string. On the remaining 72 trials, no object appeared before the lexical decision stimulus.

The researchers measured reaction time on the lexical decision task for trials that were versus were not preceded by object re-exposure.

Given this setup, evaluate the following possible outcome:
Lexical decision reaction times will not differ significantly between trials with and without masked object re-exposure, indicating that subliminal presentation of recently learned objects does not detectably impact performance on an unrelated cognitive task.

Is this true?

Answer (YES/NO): YES